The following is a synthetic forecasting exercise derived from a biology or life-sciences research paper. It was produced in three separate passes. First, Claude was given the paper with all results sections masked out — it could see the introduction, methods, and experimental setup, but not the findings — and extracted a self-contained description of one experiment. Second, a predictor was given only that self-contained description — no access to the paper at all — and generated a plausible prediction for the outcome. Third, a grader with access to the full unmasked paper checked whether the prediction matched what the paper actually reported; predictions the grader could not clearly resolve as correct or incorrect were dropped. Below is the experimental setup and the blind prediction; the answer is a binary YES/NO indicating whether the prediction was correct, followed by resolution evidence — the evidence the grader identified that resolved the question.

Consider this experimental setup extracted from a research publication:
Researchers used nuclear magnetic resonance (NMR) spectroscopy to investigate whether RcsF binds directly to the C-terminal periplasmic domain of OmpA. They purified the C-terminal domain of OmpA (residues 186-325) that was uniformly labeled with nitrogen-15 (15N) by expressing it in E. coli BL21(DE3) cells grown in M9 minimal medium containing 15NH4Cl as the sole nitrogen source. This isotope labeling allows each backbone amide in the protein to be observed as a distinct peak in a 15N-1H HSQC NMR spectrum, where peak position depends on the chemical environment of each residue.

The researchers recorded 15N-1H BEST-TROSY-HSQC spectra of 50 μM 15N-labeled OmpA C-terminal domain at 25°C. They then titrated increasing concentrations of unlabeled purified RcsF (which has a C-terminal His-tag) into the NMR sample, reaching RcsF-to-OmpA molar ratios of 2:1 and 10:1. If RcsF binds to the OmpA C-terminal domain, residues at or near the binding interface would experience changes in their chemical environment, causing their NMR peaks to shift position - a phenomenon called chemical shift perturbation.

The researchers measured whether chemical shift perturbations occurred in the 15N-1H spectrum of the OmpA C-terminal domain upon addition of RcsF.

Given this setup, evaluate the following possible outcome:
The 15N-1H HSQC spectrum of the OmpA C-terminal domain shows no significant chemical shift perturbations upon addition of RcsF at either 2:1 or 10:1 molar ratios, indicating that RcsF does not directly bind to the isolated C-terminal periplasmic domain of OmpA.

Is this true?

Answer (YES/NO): NO